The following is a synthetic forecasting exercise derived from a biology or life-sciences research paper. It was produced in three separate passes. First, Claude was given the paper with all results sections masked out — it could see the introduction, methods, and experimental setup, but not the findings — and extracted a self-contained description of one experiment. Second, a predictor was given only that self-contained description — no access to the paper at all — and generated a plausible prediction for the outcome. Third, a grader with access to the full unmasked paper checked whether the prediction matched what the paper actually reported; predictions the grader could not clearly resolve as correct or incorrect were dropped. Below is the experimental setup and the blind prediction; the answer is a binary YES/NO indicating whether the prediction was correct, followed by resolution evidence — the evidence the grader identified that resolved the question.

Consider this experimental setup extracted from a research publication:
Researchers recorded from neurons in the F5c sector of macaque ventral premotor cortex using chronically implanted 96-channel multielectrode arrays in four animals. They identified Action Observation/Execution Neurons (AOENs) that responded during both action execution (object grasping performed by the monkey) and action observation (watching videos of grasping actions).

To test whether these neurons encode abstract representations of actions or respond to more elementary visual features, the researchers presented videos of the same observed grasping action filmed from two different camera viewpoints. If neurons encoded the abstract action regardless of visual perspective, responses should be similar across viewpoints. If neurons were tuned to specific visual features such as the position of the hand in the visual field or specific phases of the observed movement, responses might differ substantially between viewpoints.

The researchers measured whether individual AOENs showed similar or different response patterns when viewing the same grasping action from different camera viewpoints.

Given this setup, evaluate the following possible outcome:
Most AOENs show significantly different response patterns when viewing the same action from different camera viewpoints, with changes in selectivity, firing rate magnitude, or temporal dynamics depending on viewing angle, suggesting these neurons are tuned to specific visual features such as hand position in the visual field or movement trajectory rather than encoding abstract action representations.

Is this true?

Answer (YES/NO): YES